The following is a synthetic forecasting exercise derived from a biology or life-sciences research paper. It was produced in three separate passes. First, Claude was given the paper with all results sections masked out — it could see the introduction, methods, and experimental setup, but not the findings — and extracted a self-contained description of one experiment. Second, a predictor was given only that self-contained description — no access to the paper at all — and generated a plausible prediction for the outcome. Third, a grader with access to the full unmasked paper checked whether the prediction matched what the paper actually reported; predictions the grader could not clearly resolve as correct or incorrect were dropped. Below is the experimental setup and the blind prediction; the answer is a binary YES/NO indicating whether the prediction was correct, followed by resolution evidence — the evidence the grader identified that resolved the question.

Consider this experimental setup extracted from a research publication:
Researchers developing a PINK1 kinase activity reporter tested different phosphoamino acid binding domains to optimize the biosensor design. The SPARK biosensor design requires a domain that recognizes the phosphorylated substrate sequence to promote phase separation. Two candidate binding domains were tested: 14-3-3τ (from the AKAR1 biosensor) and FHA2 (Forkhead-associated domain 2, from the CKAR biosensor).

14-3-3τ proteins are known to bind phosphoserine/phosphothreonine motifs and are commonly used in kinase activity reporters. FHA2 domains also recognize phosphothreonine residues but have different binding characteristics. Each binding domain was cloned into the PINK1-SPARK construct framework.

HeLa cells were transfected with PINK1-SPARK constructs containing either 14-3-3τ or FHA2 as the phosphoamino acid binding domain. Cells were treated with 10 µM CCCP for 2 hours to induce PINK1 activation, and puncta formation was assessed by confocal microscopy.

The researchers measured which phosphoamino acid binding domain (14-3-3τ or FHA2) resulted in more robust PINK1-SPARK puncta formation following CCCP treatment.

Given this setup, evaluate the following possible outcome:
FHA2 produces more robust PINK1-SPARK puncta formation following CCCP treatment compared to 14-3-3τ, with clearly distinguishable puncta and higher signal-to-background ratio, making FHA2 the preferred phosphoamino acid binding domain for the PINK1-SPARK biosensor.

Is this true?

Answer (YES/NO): YES